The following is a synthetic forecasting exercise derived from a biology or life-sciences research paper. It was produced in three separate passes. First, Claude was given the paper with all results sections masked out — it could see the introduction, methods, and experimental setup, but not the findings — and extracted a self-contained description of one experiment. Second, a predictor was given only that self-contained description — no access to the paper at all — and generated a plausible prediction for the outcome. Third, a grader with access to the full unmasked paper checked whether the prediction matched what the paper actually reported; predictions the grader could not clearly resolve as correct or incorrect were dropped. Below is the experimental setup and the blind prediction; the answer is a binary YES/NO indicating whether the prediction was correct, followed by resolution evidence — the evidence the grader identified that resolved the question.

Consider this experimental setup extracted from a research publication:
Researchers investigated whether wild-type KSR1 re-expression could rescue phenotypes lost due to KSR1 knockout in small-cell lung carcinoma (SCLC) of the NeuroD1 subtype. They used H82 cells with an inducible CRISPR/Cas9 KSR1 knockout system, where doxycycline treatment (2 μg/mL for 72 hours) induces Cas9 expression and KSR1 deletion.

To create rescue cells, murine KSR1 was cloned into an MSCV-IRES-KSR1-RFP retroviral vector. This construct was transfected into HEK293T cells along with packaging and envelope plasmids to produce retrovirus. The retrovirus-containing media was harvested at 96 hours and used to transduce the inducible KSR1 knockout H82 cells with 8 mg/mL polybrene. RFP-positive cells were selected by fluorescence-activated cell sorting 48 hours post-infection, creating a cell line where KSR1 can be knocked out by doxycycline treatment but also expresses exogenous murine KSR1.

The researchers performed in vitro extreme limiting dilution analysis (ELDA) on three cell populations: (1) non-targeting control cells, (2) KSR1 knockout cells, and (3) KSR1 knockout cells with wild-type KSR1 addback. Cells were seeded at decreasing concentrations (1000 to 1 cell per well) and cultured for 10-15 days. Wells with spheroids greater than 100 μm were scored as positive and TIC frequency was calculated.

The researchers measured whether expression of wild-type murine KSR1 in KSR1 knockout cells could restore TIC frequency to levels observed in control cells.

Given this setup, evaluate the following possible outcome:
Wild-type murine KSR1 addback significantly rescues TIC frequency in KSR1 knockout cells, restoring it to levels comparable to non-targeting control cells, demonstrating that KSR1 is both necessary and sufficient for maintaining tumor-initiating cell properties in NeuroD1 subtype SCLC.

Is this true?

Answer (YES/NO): YES